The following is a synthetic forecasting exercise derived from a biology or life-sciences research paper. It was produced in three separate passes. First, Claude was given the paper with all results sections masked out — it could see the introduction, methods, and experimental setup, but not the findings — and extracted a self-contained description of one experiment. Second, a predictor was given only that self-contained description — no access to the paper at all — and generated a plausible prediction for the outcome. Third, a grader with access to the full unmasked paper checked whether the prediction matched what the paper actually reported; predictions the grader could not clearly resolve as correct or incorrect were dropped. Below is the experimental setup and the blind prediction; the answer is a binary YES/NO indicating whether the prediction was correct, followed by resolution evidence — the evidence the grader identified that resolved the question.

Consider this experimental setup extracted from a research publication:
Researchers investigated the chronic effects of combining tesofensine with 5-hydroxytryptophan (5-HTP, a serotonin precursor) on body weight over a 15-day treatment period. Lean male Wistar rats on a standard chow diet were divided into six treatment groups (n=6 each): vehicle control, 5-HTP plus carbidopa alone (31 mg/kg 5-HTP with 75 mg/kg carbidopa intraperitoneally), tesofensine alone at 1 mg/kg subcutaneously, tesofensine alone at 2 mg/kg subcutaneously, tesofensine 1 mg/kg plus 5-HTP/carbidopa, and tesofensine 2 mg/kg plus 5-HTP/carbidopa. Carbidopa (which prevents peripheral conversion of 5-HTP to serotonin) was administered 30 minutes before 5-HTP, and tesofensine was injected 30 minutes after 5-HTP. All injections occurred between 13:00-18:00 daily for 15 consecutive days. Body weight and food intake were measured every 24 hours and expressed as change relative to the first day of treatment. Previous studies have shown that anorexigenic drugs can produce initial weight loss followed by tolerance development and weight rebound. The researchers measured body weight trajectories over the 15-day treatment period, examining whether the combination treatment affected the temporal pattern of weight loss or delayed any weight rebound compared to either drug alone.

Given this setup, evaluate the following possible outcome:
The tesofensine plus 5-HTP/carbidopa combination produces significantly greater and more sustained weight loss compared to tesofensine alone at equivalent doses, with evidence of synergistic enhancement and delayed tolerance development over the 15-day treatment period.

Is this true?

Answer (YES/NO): NO